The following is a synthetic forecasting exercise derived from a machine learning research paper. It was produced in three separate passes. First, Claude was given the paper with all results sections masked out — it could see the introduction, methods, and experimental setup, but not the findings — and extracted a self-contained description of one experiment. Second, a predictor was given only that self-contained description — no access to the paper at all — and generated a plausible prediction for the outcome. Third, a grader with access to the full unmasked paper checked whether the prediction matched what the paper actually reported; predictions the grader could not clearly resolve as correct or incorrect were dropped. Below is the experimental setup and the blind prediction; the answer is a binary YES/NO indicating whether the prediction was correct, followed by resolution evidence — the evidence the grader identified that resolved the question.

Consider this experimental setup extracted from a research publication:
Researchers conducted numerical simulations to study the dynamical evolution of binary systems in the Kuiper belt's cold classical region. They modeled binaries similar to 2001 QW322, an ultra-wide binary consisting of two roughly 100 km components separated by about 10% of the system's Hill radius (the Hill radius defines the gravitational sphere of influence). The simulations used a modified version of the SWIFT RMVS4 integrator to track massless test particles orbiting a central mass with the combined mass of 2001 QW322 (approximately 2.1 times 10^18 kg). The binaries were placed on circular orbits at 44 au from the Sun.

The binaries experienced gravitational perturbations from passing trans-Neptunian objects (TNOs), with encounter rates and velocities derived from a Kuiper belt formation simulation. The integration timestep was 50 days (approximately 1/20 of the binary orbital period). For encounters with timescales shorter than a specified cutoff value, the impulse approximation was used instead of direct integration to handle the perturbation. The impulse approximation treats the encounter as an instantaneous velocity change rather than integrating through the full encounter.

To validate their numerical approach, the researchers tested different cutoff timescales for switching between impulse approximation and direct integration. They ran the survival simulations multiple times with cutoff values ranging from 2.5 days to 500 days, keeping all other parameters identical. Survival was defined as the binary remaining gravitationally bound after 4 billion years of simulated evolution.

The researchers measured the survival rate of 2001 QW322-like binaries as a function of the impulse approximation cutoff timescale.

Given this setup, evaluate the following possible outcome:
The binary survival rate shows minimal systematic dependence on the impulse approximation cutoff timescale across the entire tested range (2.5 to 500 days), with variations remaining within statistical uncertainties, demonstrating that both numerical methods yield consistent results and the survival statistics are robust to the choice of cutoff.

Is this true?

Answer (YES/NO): NO